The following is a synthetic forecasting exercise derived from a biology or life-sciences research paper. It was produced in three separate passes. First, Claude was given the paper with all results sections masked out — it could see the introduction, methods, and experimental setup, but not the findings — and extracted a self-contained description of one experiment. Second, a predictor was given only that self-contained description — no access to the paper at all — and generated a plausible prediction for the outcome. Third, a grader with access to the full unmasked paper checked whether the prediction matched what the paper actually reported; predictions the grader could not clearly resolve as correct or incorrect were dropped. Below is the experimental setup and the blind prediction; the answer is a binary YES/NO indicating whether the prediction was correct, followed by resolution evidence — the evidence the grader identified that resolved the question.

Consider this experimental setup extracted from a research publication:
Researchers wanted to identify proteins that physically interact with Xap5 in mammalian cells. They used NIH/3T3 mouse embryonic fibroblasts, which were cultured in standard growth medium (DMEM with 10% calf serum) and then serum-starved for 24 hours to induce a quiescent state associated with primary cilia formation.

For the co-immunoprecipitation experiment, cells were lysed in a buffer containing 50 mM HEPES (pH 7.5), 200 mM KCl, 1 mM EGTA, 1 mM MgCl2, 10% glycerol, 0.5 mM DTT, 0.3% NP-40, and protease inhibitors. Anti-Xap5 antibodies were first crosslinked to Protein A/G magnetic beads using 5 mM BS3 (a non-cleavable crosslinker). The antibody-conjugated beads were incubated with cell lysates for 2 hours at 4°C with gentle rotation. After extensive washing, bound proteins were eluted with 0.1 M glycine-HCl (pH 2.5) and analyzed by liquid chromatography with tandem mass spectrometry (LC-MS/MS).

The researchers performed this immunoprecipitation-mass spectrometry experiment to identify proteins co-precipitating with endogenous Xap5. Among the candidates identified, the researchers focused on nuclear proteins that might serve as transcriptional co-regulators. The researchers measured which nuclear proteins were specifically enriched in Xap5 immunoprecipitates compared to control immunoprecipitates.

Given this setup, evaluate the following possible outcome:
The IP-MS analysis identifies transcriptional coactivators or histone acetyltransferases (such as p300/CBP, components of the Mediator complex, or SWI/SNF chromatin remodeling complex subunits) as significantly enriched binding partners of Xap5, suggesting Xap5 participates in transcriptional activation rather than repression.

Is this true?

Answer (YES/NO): NO